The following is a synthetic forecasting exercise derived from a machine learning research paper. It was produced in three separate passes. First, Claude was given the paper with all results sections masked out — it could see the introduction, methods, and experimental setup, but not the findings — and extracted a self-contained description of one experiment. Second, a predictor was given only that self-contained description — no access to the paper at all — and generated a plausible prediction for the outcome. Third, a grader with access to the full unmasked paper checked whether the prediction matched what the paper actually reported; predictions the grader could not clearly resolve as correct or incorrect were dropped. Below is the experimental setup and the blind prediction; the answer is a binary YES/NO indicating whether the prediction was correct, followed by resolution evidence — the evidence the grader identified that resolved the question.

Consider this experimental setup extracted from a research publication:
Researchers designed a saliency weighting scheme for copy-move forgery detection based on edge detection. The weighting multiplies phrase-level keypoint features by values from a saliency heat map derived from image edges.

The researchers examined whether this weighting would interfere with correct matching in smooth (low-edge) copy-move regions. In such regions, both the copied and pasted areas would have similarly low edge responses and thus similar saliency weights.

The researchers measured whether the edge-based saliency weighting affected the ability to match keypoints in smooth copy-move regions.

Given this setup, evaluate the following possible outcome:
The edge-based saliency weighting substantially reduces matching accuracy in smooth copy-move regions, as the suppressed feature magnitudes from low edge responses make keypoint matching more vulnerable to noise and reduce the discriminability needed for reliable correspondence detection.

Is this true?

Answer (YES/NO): NO